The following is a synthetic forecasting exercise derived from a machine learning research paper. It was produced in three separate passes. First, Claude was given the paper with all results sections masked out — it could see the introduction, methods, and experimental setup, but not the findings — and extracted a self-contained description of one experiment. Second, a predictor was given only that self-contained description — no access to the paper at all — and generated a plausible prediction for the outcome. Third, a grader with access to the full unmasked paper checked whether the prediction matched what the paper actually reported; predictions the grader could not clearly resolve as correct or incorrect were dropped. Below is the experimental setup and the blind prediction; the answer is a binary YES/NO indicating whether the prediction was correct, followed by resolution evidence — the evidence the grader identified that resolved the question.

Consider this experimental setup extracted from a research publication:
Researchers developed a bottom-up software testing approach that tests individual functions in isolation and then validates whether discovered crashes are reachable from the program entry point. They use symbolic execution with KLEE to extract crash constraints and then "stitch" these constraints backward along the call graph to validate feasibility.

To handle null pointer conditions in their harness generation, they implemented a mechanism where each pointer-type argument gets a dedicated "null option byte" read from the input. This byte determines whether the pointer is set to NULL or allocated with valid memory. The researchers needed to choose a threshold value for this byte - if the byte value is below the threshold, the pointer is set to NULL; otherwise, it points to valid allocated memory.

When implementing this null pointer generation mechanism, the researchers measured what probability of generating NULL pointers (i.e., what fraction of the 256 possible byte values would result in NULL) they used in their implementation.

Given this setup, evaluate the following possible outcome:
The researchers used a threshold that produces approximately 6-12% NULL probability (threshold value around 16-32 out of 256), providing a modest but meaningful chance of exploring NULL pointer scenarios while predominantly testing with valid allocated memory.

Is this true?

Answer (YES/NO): NO